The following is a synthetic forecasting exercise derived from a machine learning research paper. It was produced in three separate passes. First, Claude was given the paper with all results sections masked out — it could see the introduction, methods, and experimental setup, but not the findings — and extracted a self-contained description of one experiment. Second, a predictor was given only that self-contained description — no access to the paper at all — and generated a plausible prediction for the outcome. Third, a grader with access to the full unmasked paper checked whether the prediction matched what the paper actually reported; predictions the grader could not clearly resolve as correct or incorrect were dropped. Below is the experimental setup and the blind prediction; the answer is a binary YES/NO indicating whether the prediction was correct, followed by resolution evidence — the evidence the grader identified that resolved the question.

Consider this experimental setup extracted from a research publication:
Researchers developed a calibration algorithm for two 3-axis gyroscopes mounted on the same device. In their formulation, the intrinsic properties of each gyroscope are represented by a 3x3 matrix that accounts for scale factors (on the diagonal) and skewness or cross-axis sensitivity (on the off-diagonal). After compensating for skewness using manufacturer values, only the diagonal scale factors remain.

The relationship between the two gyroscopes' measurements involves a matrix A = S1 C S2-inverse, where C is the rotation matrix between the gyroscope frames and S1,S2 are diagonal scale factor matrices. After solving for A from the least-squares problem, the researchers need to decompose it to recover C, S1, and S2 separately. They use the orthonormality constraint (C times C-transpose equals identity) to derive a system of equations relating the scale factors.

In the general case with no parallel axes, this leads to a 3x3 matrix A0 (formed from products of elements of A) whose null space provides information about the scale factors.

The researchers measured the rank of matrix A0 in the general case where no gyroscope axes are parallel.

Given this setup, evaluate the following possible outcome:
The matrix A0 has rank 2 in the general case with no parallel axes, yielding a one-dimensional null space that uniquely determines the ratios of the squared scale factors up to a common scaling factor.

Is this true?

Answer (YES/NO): YES